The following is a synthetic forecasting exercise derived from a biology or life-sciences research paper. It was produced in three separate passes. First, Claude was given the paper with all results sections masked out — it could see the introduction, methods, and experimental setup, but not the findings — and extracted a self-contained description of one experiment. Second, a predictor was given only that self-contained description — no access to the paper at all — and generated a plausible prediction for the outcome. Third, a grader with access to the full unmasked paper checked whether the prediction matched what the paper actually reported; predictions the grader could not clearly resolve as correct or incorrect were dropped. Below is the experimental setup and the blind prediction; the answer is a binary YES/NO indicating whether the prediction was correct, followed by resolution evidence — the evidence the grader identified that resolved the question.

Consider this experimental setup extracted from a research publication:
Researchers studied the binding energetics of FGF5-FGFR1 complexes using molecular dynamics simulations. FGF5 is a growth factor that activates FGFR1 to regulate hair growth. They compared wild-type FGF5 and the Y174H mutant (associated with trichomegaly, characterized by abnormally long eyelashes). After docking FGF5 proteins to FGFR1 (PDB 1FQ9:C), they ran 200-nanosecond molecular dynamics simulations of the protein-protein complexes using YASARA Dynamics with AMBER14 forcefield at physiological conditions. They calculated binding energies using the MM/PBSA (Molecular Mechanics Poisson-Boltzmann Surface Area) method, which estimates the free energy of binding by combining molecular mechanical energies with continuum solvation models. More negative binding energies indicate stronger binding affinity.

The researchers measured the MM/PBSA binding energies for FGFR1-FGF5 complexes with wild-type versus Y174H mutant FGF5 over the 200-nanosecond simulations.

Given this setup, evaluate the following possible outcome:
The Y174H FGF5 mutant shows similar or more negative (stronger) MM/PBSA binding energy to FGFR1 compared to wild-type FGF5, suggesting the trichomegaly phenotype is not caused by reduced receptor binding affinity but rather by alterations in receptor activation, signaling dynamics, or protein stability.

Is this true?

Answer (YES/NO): YES